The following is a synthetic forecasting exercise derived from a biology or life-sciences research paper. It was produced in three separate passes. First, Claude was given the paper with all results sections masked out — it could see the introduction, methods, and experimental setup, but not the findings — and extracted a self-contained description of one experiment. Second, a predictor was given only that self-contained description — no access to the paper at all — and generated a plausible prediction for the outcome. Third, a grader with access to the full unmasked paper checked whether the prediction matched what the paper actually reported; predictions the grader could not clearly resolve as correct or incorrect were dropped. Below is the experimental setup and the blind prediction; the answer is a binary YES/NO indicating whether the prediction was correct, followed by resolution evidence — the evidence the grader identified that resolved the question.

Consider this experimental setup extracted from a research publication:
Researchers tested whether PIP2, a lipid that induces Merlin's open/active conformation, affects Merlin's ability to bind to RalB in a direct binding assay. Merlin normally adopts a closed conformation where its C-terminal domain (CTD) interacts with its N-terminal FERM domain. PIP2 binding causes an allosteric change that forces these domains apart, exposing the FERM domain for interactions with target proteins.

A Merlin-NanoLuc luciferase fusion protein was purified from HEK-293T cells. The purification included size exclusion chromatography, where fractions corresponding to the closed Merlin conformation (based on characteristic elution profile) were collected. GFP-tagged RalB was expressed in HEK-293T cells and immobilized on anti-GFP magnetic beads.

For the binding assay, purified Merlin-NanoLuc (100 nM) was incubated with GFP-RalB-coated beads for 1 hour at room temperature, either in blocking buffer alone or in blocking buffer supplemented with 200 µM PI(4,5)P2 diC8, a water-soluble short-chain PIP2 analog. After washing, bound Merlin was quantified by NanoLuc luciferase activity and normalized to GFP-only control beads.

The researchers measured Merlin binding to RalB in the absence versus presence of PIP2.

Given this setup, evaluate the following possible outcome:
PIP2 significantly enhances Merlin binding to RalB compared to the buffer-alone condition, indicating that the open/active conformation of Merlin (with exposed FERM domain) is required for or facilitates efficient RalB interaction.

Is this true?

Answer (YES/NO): YES